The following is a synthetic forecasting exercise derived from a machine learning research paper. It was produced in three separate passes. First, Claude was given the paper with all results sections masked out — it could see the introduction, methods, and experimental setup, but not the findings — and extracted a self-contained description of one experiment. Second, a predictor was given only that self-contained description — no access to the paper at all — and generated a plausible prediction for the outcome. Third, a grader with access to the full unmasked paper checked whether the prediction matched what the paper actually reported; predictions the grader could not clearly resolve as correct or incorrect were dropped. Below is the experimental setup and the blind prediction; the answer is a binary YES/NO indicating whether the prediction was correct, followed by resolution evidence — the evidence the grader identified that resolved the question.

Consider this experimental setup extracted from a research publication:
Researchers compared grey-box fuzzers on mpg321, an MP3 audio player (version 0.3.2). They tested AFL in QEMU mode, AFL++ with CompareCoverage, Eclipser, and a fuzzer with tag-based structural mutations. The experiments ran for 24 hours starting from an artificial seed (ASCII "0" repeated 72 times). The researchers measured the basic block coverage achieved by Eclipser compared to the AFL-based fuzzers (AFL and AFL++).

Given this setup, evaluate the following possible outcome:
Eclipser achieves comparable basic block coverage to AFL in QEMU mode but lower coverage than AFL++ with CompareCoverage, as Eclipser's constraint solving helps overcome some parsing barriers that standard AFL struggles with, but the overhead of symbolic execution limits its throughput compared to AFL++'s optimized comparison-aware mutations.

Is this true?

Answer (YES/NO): YES